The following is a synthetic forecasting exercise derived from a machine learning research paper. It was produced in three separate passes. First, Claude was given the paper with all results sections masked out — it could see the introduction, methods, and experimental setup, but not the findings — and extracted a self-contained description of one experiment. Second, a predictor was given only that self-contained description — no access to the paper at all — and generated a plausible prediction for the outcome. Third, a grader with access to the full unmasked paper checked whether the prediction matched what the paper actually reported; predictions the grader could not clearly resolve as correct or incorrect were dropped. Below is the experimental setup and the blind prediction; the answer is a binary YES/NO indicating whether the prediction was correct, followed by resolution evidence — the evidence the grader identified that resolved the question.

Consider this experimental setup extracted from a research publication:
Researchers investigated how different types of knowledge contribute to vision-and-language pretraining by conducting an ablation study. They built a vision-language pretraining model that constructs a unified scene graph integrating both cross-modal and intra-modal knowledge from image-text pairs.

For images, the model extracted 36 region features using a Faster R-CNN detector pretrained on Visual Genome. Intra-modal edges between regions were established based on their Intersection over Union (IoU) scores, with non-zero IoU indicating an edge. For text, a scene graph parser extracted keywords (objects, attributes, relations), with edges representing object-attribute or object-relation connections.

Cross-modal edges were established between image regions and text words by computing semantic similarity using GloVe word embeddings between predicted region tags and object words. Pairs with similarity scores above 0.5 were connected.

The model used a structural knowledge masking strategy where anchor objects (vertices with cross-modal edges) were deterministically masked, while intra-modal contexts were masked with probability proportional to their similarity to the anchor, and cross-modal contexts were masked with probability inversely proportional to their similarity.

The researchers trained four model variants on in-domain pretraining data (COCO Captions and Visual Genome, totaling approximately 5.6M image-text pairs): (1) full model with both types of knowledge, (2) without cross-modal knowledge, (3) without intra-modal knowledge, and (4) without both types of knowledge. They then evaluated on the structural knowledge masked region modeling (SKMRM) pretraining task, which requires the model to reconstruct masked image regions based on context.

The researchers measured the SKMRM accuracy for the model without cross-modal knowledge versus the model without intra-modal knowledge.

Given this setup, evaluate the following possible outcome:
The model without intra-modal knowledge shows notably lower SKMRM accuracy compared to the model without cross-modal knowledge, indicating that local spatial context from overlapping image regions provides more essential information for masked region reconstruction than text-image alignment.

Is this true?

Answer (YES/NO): NO